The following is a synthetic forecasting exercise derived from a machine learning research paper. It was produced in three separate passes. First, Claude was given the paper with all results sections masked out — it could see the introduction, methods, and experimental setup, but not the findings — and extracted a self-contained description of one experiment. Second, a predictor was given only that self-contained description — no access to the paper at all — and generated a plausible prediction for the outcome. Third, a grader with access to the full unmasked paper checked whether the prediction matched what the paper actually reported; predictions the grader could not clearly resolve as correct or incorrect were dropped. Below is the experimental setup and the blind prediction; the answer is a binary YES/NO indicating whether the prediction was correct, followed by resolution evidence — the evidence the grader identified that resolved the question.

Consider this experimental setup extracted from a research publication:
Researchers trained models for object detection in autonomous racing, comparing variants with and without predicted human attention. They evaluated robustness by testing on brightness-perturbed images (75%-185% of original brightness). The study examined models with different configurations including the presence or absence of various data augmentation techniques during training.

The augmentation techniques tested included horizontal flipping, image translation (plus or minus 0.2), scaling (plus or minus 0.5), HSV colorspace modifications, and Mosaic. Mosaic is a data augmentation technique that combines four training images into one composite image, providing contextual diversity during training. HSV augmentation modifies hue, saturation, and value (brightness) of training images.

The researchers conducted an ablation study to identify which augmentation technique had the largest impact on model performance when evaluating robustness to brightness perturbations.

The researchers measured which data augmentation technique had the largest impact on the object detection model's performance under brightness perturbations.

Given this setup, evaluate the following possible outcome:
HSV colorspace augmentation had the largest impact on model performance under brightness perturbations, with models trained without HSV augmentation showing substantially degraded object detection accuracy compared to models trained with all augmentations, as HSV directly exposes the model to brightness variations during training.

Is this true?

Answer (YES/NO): NO